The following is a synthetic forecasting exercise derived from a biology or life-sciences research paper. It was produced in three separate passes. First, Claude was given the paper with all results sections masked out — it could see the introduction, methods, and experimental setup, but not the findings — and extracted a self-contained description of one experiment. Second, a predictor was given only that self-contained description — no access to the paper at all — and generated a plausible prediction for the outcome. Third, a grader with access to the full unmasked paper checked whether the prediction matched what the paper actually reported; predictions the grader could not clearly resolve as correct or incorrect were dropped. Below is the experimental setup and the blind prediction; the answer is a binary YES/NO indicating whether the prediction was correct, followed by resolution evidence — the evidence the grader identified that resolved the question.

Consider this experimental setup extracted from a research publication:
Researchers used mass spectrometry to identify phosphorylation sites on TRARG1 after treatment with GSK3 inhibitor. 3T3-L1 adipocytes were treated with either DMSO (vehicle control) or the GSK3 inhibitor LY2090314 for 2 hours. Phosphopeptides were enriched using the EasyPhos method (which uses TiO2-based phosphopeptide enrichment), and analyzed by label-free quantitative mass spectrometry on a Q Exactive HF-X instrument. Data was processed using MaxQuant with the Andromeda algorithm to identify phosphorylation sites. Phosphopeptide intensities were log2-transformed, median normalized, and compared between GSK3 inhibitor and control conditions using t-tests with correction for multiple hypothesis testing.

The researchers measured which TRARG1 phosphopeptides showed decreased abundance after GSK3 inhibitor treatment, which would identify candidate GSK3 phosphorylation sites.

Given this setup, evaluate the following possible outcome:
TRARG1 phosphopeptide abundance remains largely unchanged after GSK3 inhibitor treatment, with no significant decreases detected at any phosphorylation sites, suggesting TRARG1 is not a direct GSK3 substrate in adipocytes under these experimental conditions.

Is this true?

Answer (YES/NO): NO